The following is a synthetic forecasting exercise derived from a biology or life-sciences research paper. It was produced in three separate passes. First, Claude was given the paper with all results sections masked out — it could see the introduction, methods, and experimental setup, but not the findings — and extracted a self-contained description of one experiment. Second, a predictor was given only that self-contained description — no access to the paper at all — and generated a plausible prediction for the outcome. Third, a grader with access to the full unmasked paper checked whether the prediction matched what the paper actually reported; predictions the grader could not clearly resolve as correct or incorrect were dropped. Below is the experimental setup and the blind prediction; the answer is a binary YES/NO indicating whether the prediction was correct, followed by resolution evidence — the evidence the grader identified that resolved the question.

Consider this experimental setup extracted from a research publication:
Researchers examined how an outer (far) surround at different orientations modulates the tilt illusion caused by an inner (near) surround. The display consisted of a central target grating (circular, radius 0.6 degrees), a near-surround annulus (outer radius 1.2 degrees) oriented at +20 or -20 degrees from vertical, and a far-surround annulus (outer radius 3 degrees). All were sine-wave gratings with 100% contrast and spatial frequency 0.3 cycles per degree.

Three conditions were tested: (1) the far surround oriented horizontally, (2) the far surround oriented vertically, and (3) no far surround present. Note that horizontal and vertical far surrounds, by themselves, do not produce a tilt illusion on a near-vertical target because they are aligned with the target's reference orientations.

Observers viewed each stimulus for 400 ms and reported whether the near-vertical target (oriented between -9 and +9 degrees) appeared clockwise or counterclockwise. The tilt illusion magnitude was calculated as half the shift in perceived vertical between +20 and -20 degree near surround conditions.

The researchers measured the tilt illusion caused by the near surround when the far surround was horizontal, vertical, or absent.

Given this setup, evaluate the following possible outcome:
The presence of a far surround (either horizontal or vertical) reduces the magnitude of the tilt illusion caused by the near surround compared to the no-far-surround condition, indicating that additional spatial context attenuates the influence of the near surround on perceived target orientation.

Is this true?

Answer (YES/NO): NO